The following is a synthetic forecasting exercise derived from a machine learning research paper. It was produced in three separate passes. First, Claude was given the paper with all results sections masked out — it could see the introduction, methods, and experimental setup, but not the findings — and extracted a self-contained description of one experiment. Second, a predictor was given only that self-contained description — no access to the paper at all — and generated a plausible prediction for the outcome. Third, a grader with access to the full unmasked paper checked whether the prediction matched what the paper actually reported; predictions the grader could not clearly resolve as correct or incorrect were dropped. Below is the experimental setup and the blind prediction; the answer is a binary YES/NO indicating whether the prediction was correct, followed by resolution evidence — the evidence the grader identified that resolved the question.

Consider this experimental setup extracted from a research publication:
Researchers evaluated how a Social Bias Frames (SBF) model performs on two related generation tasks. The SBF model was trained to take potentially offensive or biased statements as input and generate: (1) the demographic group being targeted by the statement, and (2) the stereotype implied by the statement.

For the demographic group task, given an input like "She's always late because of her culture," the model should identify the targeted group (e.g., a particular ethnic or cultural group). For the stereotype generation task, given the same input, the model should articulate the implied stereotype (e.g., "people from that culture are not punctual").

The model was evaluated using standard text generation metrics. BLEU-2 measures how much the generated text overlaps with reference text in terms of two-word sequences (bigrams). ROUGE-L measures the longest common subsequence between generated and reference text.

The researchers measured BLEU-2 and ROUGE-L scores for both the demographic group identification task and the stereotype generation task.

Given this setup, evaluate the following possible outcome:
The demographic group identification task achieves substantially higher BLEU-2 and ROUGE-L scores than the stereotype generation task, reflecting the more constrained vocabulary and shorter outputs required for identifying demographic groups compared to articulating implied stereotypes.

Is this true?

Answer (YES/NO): YES